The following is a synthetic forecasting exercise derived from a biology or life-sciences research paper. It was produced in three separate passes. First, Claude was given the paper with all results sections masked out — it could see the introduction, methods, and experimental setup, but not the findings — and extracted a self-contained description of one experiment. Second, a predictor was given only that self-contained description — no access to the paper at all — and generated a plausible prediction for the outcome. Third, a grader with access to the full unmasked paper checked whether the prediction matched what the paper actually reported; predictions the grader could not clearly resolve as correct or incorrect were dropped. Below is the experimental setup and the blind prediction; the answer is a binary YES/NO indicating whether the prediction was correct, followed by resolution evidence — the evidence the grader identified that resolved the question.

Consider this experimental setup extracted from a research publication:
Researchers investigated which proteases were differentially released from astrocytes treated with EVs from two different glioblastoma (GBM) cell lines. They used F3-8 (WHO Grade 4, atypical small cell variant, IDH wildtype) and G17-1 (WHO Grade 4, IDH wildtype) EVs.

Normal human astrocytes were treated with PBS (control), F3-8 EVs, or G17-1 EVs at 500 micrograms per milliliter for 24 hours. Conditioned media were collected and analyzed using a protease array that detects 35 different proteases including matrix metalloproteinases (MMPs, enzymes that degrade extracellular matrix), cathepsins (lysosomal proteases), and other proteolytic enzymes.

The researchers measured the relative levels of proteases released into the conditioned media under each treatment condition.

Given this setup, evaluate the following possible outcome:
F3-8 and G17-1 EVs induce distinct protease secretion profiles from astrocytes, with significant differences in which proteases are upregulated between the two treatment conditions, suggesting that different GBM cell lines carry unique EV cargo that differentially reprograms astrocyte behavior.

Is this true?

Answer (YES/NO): YES